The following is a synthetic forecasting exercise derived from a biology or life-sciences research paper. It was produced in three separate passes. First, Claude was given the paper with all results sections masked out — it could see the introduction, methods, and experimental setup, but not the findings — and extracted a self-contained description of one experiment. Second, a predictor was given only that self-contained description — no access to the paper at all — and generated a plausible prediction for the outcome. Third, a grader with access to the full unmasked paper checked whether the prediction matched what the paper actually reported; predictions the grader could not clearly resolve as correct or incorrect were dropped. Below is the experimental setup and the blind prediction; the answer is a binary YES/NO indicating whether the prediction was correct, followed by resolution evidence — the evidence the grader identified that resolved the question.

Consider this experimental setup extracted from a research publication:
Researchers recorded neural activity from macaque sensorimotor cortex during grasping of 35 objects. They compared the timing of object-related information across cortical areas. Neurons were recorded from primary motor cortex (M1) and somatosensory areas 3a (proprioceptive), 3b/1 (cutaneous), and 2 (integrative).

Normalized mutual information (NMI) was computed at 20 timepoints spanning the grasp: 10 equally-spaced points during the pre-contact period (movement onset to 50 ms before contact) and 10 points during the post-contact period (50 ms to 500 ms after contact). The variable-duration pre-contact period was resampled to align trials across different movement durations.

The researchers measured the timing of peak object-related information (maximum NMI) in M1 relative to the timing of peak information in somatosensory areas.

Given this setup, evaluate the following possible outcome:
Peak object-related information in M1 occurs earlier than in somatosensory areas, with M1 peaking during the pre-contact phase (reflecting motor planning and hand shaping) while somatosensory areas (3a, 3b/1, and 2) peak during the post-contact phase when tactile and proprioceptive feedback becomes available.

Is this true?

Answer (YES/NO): NO